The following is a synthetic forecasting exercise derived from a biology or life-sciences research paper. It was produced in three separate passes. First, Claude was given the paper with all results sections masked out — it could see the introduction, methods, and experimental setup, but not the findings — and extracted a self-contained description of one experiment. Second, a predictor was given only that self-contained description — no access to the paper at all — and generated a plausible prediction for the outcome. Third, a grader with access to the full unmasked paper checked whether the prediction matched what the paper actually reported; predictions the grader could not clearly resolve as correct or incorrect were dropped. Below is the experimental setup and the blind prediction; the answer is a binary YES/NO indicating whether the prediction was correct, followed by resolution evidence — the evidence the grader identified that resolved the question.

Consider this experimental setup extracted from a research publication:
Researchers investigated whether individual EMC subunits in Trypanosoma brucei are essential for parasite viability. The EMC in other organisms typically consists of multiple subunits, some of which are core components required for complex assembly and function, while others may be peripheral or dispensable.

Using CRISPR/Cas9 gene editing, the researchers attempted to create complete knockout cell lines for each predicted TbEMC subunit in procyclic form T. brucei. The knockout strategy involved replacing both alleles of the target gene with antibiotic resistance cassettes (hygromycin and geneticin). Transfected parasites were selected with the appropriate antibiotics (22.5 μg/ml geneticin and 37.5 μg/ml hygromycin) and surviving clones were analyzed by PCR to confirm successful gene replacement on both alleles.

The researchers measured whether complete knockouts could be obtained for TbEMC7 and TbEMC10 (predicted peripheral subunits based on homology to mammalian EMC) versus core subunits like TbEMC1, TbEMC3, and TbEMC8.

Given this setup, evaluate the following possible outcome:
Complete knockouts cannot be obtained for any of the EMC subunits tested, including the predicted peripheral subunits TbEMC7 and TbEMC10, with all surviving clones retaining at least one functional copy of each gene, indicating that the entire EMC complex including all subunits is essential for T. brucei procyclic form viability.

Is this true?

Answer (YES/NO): NO